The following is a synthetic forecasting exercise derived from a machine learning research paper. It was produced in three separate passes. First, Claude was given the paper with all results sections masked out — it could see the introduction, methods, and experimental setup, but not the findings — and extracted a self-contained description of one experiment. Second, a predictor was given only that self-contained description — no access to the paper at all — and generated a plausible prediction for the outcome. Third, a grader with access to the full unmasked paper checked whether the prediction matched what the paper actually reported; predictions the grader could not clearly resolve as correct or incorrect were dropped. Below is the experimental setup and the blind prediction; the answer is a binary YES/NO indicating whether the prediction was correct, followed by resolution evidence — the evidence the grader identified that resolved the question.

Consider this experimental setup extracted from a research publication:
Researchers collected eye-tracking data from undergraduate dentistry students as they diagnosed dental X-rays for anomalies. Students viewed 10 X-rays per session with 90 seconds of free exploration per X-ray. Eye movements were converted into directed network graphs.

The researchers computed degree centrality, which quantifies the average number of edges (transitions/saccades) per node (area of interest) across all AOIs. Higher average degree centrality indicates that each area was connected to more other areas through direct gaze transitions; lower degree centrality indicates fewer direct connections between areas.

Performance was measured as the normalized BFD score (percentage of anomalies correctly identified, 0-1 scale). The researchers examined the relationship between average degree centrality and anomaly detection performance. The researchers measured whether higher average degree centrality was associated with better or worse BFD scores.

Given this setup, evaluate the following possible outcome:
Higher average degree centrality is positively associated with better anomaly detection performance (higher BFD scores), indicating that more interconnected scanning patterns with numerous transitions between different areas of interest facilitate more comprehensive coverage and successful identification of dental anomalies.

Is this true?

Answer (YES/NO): NO